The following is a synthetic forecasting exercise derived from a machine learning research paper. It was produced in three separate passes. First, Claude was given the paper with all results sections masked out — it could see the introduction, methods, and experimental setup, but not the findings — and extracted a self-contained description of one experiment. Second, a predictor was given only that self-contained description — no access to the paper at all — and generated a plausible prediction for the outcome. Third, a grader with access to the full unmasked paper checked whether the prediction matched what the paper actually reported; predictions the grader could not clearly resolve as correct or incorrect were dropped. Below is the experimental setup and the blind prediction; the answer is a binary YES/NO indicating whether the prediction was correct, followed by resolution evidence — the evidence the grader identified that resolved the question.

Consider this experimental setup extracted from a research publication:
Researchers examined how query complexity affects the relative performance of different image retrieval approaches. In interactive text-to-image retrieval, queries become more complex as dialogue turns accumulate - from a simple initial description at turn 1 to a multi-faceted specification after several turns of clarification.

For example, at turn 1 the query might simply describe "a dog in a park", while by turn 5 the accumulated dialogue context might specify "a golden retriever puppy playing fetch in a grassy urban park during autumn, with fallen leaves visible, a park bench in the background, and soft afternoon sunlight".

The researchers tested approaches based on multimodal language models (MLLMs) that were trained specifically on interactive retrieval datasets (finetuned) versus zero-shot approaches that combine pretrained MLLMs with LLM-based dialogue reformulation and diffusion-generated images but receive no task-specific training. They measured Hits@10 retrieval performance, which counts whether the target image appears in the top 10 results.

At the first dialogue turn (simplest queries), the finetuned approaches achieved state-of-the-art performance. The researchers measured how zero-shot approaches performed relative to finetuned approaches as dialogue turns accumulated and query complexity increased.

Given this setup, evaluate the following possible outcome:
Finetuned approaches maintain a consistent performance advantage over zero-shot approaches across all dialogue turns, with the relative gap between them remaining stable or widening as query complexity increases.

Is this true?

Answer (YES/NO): NO